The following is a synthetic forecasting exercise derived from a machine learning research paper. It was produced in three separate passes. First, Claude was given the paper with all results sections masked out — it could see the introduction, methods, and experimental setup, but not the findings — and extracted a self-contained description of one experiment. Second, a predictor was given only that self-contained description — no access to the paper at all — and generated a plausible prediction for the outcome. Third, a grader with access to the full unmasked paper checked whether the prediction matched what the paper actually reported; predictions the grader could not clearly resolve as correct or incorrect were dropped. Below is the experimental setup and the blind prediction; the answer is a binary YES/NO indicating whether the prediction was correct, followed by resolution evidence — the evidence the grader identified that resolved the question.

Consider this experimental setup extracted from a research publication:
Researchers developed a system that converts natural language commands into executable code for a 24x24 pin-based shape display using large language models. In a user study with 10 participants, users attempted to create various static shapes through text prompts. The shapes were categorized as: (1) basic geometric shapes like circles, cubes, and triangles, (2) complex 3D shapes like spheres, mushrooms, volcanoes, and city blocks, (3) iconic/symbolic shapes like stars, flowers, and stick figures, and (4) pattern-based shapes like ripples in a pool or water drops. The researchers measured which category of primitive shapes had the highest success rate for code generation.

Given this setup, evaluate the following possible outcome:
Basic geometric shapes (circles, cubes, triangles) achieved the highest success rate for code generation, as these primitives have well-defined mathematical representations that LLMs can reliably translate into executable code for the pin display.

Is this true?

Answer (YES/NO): YES